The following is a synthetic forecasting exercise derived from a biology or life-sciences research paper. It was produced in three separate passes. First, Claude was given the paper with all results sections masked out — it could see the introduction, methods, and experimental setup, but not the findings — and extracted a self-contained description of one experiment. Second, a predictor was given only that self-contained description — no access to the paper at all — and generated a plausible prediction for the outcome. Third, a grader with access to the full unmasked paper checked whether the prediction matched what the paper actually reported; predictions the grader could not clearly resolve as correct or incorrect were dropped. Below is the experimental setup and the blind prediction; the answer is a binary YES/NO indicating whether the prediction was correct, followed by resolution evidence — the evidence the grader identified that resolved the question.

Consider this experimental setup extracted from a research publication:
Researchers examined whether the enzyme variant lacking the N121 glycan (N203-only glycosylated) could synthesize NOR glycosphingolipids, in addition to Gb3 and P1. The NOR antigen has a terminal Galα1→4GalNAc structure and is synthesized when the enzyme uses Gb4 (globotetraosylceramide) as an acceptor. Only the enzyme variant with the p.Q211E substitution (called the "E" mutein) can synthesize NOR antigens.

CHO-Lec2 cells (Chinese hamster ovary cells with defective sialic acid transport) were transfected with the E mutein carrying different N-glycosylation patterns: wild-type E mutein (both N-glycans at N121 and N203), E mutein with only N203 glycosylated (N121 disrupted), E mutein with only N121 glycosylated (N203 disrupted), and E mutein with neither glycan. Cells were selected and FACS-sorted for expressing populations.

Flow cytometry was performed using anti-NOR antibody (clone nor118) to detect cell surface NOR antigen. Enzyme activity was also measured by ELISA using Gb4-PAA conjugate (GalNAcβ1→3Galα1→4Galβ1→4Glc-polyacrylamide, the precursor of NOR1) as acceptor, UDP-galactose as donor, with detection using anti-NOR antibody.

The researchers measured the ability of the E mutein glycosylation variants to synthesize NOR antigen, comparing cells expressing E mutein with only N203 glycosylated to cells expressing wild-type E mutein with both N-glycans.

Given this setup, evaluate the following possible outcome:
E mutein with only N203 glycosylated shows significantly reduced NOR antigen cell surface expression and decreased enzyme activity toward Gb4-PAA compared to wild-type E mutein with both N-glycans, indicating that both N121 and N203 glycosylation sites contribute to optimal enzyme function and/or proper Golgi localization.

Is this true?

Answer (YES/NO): NO